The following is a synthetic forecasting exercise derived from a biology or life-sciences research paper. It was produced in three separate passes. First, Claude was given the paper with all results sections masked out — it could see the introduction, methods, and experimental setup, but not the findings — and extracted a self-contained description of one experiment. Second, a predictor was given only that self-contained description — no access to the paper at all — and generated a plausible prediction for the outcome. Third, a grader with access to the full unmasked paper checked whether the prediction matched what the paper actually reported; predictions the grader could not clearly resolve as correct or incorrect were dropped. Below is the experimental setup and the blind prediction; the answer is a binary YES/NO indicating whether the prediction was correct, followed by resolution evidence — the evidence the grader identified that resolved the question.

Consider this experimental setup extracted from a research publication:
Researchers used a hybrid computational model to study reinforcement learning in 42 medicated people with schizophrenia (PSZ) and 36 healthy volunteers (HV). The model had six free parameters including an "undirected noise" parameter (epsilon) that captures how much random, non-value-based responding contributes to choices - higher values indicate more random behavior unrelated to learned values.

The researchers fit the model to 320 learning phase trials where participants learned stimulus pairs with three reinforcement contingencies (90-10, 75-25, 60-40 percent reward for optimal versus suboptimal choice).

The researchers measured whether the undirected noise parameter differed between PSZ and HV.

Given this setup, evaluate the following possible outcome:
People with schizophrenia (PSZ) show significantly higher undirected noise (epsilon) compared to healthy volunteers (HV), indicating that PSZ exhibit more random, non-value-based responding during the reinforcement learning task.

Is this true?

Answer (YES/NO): YES